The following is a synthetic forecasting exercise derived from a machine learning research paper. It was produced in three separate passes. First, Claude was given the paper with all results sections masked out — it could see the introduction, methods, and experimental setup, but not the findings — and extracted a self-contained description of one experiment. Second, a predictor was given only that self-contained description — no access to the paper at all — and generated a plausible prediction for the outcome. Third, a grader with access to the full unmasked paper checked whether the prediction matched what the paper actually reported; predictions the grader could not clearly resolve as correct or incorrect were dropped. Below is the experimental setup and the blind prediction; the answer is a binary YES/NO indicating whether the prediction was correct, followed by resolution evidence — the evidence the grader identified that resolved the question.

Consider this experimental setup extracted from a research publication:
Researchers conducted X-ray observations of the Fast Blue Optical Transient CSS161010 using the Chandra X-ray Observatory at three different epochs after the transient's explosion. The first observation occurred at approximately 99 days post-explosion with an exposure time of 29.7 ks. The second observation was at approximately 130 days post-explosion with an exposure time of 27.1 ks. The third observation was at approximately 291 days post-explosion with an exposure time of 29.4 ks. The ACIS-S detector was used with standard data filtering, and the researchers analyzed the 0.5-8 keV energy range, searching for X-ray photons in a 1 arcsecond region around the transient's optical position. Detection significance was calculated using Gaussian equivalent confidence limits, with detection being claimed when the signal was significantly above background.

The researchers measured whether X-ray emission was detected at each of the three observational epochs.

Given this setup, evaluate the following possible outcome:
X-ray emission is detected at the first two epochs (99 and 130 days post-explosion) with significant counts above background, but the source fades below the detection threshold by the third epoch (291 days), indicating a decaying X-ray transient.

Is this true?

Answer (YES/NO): YES